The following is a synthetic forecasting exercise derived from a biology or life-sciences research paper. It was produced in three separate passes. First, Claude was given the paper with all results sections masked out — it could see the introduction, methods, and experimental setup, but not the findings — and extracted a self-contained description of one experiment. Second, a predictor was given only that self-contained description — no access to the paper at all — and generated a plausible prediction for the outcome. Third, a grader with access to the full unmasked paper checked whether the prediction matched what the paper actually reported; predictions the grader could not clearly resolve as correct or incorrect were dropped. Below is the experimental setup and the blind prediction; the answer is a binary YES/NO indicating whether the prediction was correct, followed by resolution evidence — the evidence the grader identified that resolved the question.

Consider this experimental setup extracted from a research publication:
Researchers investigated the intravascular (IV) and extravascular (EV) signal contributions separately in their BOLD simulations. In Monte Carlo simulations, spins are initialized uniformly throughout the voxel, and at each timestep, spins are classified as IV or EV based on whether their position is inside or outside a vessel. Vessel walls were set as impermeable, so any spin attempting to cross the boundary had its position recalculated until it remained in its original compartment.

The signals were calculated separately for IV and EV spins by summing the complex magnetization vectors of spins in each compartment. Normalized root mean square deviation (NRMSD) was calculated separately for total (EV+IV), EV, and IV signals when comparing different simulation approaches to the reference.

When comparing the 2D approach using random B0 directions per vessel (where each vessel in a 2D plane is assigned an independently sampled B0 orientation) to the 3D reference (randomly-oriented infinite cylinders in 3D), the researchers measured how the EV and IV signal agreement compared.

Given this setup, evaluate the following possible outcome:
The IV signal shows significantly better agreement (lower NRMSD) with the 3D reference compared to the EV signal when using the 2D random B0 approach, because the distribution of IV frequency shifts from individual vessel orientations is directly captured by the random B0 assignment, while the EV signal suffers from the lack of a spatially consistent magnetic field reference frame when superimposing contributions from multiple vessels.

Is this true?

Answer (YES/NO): NO